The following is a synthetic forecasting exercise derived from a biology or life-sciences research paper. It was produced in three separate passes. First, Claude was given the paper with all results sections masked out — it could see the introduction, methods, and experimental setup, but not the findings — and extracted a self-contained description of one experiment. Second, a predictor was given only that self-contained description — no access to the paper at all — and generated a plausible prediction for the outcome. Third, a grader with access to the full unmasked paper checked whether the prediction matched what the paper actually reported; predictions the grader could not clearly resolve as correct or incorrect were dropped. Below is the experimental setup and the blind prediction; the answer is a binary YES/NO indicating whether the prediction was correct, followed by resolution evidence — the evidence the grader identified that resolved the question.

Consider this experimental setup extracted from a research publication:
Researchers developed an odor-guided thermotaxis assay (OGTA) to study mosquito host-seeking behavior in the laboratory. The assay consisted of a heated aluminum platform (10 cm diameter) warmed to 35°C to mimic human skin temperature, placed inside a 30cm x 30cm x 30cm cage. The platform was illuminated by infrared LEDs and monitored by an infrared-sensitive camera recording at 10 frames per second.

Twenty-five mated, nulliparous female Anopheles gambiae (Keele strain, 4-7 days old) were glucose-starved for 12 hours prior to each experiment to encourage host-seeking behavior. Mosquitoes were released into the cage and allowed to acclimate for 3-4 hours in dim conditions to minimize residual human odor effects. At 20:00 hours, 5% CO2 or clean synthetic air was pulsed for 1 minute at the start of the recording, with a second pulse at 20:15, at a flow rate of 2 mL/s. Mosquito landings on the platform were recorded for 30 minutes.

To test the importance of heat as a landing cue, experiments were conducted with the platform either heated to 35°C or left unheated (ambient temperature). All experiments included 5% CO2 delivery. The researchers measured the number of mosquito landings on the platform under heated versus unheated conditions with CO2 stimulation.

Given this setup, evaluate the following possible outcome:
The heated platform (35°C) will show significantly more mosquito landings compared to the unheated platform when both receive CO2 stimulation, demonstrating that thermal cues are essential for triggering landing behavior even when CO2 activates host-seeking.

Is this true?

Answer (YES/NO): YES